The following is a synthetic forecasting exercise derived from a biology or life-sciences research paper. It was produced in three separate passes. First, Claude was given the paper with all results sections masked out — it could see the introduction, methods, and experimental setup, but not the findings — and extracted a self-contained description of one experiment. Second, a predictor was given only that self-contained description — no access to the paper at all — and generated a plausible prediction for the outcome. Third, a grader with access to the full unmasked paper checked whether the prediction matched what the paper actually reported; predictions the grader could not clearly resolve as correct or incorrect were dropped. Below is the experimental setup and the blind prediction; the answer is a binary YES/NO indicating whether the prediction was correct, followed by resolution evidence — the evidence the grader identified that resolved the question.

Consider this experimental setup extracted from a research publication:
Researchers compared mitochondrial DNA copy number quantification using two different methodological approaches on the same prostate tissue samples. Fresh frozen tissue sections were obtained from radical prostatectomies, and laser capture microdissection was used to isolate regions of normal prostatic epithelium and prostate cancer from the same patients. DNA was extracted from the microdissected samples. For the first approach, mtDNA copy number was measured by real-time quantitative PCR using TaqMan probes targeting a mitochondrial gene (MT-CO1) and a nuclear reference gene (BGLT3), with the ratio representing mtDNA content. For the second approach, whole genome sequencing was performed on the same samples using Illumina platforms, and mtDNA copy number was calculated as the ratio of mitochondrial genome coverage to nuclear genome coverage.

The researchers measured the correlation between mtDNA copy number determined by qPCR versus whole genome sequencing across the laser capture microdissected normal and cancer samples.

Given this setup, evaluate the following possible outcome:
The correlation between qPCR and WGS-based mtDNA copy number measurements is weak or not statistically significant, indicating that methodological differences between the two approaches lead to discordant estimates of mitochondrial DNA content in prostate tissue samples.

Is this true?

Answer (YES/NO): NO